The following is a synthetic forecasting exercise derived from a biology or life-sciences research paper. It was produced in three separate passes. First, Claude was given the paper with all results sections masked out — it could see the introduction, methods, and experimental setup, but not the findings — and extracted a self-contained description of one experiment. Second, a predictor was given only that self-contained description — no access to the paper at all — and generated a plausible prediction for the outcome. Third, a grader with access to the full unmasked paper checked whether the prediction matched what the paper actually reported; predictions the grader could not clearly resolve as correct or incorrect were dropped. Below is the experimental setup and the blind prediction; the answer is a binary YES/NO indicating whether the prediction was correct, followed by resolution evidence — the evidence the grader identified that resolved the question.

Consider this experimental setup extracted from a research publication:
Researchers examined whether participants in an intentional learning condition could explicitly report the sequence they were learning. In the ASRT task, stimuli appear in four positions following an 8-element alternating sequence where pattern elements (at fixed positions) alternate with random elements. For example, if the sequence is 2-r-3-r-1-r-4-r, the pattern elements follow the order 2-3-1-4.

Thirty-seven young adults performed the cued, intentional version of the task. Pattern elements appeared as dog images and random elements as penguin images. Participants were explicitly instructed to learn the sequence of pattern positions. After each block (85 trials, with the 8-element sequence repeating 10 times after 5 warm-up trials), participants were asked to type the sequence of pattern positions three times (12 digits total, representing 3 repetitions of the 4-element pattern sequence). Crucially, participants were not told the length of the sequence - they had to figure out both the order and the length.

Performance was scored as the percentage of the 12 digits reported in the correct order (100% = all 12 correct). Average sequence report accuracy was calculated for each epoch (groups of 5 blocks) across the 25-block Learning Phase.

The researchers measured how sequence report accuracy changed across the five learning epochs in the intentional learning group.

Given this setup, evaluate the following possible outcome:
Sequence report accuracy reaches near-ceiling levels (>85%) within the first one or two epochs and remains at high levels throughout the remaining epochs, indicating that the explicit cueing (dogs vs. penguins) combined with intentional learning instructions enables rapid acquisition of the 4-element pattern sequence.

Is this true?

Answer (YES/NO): NO